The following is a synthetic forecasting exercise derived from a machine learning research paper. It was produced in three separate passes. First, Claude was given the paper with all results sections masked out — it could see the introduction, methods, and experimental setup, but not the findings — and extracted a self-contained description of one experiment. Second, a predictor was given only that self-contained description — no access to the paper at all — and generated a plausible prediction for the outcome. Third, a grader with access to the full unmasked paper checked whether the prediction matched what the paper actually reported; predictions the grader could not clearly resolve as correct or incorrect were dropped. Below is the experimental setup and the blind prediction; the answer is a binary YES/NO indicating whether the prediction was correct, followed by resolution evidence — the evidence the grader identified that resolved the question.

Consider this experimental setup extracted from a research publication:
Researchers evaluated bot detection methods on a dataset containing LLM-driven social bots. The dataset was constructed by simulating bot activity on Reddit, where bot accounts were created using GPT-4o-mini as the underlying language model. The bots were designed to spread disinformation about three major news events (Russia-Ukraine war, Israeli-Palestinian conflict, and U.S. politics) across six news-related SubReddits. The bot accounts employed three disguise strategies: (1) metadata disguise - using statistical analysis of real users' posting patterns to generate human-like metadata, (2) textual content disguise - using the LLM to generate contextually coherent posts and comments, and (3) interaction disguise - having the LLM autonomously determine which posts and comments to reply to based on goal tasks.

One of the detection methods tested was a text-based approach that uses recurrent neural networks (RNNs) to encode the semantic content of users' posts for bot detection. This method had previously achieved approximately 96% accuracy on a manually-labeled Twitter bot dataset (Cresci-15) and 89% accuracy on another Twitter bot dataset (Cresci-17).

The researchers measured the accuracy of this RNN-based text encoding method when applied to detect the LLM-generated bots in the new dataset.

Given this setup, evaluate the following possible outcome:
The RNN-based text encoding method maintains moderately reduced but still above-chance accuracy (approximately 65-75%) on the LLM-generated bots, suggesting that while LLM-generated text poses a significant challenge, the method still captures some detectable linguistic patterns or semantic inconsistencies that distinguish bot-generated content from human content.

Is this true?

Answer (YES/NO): NO